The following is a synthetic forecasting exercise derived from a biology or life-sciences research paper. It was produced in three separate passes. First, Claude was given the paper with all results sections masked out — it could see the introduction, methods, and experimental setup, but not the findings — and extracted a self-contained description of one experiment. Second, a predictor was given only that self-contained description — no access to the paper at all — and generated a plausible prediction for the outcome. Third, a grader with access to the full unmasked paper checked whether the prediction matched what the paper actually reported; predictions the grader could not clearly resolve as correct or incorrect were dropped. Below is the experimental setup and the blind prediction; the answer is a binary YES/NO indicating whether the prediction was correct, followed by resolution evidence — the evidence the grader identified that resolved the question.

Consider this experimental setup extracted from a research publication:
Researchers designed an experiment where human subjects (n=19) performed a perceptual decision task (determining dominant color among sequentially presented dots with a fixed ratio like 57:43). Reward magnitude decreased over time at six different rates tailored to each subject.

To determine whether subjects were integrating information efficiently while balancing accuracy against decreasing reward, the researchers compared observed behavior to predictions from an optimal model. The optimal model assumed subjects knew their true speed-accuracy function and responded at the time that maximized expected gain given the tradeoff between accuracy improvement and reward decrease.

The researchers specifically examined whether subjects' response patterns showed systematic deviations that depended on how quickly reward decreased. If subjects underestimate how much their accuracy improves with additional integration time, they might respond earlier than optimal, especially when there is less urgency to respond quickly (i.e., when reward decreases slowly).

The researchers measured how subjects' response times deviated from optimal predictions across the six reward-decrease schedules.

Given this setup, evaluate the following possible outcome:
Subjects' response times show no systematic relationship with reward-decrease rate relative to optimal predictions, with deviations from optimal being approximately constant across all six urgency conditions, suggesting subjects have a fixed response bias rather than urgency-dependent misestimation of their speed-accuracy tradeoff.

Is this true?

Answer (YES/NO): NO